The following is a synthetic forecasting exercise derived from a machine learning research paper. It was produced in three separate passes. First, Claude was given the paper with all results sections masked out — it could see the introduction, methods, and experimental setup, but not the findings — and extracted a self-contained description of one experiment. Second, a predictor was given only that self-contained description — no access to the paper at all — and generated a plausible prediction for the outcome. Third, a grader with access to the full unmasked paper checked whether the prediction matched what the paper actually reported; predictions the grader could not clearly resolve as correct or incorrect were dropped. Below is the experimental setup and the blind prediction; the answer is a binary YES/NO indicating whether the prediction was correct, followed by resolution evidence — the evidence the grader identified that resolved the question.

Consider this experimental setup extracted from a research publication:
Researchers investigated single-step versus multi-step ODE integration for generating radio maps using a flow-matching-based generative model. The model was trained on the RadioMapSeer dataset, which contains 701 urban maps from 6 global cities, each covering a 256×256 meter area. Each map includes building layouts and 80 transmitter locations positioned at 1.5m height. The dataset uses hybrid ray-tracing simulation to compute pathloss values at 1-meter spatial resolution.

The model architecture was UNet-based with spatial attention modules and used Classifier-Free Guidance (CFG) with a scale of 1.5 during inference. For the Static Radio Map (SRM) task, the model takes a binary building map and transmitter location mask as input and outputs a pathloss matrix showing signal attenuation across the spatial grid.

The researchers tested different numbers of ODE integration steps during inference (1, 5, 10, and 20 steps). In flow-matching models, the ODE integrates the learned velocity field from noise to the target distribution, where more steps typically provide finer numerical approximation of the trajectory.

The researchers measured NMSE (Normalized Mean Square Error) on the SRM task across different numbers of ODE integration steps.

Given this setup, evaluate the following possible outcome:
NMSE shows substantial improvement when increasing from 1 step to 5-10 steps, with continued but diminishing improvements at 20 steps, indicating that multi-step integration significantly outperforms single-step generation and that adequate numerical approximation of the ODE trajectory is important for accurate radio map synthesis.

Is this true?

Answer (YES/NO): NO